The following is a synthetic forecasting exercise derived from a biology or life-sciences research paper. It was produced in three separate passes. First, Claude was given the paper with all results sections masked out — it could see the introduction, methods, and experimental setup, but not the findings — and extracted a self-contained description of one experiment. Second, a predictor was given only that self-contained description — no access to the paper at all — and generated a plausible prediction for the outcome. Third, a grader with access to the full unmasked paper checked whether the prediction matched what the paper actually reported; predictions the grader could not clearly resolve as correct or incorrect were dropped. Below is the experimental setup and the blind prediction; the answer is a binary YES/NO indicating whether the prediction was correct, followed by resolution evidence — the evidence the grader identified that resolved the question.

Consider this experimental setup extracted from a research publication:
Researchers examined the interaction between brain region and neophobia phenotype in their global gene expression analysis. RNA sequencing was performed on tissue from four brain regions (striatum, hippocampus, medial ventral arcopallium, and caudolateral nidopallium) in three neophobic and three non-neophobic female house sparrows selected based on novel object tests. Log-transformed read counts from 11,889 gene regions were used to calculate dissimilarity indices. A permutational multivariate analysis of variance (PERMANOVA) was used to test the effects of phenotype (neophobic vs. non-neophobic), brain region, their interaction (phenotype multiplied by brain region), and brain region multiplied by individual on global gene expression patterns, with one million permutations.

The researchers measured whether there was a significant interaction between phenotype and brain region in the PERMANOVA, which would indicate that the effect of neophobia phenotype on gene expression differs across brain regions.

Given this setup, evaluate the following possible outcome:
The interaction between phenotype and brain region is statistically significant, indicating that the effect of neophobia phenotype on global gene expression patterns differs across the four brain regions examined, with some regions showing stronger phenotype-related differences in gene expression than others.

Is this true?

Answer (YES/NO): YES